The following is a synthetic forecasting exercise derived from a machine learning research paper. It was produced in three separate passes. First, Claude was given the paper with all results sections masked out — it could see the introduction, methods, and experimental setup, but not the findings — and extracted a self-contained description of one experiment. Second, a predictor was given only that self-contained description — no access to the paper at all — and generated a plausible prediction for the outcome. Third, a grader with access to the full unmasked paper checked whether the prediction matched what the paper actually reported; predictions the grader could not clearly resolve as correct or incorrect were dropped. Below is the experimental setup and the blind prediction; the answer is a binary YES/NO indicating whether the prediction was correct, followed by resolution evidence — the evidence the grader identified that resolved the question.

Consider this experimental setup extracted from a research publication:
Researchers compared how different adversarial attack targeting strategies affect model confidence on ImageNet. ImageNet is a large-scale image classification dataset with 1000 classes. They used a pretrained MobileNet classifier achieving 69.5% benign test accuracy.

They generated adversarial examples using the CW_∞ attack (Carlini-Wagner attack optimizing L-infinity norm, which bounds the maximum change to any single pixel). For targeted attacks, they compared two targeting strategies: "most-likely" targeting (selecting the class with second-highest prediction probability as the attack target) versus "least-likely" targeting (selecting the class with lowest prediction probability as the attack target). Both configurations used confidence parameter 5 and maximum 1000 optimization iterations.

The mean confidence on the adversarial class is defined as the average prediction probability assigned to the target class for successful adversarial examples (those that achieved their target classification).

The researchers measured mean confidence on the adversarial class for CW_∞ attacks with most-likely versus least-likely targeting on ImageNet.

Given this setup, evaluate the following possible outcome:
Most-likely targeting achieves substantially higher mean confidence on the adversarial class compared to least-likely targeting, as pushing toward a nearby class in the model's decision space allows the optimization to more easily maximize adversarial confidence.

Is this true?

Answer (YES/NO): YES